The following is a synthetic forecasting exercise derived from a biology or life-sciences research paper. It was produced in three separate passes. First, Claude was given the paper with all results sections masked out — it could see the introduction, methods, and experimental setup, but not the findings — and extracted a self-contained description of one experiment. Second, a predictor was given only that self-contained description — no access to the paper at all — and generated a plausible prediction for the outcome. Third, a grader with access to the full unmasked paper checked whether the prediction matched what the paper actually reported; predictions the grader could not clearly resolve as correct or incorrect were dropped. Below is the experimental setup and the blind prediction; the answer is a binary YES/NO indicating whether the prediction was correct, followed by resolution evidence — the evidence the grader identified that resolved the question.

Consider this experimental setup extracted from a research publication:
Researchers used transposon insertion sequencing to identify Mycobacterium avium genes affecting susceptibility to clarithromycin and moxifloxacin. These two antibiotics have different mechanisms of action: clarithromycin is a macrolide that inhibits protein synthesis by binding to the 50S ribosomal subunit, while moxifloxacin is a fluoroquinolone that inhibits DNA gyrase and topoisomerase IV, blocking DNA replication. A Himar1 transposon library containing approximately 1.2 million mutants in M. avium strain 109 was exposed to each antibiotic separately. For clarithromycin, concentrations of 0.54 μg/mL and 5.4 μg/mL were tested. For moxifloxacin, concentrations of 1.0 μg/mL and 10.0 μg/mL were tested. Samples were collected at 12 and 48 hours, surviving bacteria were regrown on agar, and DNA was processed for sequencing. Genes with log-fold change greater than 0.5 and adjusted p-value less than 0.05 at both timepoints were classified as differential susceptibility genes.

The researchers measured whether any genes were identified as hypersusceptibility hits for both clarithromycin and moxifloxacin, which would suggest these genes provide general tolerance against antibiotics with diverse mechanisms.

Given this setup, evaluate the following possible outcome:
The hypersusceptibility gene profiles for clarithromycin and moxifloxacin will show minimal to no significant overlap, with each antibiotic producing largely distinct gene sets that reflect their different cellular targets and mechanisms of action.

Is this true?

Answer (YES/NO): NO